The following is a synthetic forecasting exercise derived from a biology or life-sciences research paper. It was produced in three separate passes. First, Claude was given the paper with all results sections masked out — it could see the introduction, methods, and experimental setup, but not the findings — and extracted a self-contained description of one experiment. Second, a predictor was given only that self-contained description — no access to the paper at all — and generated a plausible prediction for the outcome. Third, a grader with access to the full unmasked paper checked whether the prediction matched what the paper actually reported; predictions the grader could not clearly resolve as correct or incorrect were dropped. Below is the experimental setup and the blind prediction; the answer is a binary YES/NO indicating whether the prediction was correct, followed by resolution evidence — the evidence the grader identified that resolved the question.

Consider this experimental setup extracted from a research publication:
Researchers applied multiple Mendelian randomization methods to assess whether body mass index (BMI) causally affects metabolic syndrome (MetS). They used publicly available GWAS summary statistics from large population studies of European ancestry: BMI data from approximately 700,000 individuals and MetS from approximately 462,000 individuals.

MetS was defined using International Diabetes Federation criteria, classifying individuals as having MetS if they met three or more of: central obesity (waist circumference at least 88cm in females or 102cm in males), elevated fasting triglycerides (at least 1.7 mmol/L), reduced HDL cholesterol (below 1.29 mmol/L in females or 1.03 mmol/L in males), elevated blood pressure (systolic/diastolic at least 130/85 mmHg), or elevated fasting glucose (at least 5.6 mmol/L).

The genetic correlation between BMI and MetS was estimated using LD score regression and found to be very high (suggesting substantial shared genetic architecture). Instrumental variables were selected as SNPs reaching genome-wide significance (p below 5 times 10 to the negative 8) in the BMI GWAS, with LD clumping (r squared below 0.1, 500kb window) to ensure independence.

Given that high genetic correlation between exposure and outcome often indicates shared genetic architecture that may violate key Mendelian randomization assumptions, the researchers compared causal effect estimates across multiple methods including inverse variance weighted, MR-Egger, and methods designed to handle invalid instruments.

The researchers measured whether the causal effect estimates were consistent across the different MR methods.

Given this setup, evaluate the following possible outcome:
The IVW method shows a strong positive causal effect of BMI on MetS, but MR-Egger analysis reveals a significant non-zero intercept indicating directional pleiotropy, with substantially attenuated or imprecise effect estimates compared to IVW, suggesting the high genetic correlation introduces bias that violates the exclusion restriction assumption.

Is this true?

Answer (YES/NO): NO